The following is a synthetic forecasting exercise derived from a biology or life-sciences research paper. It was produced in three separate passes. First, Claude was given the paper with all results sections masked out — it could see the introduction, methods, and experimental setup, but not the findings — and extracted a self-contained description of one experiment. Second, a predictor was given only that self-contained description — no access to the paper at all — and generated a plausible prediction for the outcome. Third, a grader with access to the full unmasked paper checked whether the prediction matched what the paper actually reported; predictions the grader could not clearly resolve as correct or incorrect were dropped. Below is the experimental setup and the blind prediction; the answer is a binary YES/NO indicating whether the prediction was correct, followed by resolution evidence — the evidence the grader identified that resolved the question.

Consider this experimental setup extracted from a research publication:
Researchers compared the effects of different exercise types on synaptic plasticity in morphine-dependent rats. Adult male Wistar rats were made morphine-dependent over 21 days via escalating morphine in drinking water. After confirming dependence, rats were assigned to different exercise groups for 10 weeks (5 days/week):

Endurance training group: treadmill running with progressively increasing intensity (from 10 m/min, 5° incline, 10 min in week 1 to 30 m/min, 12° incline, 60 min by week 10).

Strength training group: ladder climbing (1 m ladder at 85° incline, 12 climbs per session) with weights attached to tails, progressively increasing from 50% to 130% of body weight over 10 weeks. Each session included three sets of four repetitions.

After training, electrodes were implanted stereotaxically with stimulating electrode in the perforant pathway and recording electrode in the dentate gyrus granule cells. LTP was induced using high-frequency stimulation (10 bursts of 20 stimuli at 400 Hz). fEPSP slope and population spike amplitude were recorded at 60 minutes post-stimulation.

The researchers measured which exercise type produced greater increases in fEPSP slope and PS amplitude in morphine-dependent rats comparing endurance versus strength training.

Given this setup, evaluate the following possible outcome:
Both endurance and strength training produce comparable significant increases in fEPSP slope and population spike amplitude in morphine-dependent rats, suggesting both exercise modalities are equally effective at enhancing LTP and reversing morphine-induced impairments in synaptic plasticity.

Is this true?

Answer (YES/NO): NO